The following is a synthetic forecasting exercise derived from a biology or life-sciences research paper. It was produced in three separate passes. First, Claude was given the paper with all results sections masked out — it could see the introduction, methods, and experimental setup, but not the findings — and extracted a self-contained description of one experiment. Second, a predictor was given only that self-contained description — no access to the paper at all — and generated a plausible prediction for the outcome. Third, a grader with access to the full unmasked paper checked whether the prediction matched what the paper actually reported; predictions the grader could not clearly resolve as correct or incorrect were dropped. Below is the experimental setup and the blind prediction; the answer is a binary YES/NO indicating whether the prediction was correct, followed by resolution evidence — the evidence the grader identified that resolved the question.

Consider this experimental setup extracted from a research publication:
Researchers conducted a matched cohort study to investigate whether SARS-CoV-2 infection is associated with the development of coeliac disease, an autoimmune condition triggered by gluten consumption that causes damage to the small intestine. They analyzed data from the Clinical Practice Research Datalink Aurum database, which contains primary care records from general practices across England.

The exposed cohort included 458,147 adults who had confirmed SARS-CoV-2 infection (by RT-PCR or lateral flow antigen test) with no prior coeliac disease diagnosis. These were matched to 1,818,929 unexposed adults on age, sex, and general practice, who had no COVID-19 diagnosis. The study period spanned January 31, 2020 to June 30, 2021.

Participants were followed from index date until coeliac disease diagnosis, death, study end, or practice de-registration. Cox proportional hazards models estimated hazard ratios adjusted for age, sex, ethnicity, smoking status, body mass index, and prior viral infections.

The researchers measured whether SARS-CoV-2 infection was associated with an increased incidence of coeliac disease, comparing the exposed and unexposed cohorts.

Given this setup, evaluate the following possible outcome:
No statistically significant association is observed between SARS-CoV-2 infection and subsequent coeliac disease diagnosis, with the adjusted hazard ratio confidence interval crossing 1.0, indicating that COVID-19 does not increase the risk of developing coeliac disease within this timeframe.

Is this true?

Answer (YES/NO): YES